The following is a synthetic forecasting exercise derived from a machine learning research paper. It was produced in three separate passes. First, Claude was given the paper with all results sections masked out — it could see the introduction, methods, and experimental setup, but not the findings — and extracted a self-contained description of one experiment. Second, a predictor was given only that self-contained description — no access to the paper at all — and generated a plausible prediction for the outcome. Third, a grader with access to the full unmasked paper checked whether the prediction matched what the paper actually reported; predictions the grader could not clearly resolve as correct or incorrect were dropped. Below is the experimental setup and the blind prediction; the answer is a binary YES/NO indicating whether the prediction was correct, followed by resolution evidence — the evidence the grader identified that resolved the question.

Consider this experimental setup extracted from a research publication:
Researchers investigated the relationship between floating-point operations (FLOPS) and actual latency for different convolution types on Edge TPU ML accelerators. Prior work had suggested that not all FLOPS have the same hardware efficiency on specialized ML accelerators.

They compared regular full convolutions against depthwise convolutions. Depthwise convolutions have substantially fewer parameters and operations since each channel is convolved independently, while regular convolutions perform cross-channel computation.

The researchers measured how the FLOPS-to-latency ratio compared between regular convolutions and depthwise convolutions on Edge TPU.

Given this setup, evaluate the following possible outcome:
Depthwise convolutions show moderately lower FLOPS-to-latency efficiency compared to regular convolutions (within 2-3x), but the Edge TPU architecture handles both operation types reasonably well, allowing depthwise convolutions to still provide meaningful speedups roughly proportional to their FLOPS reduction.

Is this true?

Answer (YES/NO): NO